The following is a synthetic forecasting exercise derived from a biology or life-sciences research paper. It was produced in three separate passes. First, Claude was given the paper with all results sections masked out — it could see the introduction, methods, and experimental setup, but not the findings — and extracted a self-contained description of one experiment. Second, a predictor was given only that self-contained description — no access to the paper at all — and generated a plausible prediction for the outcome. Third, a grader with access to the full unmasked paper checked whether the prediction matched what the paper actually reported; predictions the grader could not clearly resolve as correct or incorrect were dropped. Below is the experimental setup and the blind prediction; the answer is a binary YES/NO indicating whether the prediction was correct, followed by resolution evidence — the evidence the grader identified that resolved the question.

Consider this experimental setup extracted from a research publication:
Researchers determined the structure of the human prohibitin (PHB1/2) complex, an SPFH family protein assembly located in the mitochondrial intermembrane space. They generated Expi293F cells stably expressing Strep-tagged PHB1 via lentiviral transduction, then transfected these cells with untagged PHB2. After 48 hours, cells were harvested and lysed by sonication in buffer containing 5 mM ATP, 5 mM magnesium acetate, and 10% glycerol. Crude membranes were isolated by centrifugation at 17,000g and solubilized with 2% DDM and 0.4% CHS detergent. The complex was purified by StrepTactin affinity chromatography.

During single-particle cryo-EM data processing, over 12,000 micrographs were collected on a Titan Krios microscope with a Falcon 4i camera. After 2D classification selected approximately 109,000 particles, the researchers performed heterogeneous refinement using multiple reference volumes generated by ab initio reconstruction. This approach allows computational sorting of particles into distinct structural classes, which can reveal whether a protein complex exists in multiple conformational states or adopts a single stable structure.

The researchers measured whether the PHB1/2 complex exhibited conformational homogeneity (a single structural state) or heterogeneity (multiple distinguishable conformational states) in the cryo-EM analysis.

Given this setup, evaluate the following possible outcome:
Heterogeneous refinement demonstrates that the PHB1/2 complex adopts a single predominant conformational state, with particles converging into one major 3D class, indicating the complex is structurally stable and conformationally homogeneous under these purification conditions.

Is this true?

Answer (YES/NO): NO